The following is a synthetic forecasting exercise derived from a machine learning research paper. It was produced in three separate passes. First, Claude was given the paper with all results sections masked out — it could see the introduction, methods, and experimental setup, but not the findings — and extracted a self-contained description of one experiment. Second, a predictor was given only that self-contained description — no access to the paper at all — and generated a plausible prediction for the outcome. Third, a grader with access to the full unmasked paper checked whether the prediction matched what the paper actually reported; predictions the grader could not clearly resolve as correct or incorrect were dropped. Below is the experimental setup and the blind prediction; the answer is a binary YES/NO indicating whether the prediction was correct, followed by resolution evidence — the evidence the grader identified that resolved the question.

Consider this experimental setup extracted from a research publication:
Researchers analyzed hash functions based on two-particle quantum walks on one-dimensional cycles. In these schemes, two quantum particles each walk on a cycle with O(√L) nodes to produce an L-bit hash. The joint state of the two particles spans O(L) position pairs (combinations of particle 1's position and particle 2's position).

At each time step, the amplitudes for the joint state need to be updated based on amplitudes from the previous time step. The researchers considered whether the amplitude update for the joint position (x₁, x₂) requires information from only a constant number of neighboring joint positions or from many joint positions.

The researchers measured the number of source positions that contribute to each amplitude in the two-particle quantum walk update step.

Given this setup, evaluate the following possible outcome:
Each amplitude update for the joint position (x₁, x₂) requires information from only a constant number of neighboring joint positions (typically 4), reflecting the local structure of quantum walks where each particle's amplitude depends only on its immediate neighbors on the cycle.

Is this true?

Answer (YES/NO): YES